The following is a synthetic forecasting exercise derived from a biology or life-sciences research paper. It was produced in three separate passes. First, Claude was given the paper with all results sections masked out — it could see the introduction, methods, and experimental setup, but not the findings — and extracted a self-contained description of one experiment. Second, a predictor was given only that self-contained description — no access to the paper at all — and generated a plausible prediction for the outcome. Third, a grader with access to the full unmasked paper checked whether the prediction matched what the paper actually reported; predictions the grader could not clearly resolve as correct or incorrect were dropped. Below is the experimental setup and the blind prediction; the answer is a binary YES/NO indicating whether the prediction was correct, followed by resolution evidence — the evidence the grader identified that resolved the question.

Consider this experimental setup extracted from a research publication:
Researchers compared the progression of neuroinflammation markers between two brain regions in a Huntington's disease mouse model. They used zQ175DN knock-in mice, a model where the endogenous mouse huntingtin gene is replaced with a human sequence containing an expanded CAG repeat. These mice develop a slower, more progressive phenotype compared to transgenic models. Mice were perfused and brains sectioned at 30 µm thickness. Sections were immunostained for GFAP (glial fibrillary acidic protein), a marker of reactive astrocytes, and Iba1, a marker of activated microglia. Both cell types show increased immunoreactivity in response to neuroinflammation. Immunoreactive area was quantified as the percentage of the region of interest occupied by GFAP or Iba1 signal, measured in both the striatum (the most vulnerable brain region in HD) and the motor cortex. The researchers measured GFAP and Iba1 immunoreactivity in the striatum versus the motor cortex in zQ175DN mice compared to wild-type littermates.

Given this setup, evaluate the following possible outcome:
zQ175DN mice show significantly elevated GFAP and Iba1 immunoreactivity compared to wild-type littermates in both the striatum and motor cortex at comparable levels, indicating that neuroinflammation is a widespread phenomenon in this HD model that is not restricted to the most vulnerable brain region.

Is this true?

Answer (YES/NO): NO